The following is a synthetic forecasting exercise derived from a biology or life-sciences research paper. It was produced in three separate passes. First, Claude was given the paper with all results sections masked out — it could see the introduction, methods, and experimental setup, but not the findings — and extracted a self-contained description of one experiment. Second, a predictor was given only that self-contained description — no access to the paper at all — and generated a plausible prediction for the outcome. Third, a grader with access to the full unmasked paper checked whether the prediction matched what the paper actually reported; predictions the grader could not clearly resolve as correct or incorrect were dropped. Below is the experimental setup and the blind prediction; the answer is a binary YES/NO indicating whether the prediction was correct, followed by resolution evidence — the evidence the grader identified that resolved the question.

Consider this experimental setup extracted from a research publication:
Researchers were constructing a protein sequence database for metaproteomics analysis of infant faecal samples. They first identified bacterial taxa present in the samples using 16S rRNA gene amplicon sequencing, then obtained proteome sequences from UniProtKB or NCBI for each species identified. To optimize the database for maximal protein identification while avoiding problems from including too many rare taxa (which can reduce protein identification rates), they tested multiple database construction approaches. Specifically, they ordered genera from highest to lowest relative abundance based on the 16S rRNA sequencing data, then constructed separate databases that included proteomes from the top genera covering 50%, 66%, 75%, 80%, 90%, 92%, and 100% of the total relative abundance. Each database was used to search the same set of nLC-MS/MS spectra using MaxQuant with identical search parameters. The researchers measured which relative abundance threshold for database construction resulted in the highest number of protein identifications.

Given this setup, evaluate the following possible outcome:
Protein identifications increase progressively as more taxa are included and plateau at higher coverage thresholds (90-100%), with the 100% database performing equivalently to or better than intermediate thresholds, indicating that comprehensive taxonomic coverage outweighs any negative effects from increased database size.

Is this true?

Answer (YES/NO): NO